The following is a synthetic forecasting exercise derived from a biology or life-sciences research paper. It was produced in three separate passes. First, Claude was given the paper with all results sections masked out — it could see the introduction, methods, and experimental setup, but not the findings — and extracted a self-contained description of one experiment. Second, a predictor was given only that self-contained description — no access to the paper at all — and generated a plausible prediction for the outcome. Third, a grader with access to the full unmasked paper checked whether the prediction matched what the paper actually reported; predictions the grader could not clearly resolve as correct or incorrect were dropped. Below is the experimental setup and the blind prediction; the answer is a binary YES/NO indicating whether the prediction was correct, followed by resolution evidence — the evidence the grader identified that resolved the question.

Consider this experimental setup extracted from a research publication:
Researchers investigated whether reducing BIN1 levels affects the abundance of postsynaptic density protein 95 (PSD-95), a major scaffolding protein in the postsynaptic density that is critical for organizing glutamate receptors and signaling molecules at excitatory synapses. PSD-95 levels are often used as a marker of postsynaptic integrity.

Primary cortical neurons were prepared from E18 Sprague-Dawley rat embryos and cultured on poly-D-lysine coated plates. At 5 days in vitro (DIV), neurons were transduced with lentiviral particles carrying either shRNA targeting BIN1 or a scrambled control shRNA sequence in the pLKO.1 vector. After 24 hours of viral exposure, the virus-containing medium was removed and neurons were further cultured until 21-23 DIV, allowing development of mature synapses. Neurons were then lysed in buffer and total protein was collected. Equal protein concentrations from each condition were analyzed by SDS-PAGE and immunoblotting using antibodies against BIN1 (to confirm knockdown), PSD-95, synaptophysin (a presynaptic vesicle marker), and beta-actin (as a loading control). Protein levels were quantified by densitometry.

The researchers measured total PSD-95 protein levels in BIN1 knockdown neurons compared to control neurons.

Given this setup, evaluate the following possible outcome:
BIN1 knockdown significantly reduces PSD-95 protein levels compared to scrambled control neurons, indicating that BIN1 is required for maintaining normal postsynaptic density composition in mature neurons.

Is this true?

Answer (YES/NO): NO